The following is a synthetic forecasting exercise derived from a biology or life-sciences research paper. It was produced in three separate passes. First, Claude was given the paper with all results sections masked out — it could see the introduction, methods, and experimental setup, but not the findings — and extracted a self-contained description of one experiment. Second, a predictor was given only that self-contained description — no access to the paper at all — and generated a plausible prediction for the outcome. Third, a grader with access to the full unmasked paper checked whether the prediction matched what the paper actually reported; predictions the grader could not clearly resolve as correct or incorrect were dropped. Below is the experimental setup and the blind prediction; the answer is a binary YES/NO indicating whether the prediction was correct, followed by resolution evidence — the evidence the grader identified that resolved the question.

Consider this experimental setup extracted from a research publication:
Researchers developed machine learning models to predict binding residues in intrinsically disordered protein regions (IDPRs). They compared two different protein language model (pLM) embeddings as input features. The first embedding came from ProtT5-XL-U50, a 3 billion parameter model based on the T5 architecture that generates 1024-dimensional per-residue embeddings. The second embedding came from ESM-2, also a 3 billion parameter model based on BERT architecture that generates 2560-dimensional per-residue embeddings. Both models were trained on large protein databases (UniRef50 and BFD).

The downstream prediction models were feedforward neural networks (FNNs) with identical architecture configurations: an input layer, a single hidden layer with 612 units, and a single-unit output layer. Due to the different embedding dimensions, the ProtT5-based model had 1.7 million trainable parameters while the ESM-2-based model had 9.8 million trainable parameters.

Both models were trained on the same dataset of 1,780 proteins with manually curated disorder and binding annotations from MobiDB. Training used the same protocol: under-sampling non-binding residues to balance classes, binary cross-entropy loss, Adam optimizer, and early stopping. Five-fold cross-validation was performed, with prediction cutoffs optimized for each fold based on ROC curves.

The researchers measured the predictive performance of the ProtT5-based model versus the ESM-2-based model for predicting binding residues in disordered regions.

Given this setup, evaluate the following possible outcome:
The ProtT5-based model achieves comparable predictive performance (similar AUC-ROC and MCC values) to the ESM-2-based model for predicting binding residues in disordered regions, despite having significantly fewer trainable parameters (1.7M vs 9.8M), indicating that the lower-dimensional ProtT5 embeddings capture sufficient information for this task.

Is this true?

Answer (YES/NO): YES